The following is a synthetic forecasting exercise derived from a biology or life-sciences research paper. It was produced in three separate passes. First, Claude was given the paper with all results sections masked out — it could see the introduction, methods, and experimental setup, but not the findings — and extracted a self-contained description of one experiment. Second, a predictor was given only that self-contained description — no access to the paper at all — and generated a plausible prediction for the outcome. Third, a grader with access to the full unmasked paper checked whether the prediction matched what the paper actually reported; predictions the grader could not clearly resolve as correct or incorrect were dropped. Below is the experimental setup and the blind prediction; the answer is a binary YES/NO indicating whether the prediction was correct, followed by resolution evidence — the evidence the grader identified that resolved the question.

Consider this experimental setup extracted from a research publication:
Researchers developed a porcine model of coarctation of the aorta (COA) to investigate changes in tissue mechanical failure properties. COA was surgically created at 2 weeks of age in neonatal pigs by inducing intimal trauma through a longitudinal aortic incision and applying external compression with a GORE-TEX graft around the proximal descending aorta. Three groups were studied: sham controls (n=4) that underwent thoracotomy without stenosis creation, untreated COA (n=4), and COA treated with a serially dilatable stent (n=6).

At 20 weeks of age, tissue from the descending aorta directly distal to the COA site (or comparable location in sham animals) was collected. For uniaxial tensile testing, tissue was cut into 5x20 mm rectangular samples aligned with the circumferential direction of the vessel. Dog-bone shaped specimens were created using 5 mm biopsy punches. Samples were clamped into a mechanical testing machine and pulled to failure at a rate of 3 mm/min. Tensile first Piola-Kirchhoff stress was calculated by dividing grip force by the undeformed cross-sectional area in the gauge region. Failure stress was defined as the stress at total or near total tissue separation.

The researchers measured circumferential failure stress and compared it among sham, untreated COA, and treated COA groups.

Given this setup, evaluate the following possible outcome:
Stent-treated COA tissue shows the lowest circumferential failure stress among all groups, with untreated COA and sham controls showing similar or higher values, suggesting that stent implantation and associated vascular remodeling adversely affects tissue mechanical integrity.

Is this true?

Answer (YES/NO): NO